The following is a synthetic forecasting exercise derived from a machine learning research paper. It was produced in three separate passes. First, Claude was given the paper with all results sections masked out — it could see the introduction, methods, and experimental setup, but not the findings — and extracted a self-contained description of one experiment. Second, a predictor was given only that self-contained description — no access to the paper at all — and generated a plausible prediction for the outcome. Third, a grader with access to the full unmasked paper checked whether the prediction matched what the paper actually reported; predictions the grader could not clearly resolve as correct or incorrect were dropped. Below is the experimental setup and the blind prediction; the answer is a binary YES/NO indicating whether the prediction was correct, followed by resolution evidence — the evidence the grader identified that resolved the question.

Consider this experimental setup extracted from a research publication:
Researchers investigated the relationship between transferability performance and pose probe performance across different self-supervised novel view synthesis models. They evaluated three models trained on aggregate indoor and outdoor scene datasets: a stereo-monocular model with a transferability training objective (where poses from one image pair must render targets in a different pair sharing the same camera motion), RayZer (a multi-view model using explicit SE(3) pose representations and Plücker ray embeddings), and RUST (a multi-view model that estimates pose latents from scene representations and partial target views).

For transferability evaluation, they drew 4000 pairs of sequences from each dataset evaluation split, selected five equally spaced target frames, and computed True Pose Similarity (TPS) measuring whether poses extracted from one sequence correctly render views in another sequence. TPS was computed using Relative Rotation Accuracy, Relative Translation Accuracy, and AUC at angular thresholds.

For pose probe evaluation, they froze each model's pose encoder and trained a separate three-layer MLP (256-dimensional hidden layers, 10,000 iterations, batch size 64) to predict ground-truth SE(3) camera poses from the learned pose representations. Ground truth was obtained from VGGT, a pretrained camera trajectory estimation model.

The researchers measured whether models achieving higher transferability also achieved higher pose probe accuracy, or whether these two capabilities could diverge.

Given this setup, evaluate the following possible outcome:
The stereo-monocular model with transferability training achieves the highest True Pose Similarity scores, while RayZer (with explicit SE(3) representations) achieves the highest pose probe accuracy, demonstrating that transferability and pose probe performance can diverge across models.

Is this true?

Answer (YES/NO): NO